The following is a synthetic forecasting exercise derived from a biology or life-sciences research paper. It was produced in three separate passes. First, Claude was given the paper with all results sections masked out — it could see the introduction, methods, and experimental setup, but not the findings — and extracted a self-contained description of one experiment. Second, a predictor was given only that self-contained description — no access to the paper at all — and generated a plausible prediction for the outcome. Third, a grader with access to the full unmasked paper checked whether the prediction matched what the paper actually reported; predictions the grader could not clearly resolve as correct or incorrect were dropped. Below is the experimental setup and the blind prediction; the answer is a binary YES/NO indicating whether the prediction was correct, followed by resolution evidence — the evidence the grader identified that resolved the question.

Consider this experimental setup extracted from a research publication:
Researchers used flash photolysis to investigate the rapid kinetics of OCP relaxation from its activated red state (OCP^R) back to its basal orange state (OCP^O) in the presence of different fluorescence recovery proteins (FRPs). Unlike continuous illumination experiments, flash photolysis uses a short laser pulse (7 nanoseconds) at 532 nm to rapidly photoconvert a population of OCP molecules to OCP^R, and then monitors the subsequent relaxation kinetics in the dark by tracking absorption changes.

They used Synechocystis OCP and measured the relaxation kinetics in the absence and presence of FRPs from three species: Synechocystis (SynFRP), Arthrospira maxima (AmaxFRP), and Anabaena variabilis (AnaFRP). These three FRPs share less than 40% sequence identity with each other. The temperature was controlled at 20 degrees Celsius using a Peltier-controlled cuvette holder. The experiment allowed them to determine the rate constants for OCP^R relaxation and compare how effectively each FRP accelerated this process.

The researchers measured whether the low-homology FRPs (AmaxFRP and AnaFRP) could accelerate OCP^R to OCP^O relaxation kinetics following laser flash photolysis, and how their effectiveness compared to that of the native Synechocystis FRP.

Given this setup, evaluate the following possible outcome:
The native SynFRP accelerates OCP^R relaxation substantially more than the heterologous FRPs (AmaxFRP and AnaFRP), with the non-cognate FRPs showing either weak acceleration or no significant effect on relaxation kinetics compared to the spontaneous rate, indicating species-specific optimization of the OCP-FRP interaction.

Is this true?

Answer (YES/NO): NO